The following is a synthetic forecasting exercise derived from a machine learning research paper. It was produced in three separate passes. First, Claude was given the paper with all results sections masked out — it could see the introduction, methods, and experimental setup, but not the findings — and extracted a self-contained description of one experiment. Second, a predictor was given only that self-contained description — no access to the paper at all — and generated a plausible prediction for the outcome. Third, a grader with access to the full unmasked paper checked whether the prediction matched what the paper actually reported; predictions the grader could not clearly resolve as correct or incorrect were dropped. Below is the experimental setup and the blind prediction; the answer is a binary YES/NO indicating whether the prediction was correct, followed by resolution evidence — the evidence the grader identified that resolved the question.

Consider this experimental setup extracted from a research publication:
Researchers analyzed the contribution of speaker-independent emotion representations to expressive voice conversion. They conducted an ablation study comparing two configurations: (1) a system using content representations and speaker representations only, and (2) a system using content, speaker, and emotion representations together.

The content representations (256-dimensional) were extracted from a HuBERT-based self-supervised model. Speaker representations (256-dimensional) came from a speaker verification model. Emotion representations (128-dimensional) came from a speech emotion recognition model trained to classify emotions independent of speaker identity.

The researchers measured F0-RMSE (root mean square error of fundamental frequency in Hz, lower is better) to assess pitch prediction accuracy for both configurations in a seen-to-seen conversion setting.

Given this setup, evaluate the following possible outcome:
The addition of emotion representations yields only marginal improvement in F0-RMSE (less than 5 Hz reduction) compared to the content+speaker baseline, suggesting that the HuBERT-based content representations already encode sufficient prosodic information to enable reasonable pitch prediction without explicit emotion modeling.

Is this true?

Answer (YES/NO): NO